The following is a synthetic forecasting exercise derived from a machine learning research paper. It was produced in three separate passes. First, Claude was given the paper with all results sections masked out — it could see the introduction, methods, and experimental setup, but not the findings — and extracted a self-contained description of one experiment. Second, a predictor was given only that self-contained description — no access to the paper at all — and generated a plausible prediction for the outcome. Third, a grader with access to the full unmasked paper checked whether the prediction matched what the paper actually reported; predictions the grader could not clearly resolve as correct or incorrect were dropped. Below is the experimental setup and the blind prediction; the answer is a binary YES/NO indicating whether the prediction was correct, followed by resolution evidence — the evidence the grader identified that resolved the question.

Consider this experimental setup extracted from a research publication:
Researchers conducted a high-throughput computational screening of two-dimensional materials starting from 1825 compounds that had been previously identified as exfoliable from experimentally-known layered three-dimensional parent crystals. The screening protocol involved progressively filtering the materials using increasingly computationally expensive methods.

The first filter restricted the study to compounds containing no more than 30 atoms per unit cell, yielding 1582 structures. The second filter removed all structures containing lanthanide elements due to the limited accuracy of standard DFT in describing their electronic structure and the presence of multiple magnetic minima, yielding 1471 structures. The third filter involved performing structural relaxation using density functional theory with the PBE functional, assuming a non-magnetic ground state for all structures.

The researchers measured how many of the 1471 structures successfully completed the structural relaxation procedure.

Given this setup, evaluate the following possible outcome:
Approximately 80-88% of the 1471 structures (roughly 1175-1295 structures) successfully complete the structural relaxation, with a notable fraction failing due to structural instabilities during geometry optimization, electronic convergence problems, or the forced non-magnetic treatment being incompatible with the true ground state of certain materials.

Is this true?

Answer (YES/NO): NO